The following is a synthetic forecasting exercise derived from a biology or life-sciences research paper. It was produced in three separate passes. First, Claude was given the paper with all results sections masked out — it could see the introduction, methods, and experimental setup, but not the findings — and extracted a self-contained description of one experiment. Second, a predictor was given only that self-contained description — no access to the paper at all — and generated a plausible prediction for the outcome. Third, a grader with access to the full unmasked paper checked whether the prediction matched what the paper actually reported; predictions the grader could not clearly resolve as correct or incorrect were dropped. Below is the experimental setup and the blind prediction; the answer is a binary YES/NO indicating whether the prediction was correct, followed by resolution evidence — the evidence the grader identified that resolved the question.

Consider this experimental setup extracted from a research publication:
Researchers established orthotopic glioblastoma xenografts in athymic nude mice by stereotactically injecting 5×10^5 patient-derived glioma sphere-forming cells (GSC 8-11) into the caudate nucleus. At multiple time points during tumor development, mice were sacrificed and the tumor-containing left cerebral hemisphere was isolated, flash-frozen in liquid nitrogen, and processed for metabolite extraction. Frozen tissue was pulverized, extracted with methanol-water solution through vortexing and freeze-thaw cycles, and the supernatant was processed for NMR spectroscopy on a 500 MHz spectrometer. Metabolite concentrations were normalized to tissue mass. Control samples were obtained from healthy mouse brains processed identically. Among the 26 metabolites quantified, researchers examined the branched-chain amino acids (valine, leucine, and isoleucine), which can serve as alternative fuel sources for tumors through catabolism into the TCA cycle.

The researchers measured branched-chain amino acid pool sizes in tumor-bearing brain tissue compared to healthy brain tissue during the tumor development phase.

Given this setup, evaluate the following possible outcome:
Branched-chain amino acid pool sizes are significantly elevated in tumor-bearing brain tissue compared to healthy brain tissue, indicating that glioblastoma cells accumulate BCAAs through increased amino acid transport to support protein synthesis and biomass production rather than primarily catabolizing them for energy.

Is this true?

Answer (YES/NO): YES